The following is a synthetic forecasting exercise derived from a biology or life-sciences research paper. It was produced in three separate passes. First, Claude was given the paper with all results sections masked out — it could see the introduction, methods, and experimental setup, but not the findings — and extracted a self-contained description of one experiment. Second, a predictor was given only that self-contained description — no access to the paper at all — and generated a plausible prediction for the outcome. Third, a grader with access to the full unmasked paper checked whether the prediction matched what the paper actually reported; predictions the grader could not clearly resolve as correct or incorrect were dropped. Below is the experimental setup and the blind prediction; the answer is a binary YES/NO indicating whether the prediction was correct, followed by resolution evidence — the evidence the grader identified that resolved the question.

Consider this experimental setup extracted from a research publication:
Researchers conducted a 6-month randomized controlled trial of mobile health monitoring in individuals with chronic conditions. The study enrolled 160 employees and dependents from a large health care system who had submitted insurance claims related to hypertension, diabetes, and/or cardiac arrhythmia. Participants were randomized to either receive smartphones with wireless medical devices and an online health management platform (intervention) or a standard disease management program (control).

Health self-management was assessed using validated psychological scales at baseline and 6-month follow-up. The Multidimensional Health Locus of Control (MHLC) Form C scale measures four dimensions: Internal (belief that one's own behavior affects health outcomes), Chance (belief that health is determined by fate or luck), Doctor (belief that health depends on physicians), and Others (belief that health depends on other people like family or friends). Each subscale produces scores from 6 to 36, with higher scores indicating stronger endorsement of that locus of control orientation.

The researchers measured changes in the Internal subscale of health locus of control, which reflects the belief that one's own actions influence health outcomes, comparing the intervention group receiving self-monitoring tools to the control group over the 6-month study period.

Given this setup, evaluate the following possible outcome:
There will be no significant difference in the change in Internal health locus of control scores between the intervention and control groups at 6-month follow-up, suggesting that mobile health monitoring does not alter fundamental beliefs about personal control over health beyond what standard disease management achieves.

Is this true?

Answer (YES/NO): YES